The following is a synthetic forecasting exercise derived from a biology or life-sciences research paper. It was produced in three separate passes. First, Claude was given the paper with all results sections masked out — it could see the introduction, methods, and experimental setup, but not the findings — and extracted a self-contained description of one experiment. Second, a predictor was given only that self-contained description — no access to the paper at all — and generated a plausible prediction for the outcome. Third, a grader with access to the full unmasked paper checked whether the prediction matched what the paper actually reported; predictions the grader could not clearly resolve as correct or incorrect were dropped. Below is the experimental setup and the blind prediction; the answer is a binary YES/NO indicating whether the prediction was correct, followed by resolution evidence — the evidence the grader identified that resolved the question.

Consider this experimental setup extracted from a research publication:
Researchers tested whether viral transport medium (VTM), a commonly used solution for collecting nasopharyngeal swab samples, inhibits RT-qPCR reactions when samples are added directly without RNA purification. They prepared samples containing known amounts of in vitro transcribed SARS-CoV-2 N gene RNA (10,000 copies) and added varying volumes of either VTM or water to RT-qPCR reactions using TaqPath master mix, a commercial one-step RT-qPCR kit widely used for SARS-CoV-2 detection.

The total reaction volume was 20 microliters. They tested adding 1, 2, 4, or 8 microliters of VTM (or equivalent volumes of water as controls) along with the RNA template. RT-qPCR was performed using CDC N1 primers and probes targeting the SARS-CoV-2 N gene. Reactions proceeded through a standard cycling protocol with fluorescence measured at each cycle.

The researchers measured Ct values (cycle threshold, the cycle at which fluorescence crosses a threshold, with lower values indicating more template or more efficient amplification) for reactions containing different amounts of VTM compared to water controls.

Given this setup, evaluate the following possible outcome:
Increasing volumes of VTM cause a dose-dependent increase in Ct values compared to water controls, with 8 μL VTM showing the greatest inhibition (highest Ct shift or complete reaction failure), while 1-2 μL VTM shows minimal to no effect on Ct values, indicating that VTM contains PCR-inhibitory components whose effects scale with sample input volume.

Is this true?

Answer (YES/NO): YES